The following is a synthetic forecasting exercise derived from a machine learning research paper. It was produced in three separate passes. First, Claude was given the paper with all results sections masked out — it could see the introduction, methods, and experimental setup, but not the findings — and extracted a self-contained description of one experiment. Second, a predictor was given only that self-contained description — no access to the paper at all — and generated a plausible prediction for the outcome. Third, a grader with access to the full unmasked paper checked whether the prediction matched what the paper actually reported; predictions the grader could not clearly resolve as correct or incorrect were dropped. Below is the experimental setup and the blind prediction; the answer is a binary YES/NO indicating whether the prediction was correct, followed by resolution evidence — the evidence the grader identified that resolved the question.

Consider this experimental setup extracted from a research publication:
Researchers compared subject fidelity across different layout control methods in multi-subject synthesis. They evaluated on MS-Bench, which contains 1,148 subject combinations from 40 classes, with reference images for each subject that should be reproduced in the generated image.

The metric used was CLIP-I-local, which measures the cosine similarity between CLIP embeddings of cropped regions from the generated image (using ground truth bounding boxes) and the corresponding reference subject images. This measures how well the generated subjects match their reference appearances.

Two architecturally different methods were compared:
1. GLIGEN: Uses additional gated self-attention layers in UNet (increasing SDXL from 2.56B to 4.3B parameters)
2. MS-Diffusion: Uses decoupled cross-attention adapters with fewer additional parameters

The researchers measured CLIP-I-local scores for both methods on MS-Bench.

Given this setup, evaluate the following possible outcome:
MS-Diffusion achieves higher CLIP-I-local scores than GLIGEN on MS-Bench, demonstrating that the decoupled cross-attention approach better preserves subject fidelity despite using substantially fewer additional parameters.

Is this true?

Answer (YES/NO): NO